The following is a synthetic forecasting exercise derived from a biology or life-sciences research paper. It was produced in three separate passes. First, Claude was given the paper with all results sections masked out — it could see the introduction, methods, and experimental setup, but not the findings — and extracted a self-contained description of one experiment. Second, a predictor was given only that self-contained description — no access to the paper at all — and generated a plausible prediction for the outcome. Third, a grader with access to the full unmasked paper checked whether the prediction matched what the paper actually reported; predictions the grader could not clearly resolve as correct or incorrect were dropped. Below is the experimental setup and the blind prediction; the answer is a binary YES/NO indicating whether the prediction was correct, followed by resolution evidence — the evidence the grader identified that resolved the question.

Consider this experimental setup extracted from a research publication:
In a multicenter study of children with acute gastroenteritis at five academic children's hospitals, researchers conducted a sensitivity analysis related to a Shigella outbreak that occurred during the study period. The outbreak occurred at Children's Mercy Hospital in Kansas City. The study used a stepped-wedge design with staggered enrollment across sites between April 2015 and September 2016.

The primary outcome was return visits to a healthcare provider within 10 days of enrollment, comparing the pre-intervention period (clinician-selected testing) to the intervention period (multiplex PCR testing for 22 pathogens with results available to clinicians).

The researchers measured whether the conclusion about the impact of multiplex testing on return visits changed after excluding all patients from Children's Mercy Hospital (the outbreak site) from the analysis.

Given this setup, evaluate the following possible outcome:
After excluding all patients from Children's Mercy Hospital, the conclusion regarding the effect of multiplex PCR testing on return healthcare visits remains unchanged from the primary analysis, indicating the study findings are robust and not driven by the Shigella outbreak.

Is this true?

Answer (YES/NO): YES